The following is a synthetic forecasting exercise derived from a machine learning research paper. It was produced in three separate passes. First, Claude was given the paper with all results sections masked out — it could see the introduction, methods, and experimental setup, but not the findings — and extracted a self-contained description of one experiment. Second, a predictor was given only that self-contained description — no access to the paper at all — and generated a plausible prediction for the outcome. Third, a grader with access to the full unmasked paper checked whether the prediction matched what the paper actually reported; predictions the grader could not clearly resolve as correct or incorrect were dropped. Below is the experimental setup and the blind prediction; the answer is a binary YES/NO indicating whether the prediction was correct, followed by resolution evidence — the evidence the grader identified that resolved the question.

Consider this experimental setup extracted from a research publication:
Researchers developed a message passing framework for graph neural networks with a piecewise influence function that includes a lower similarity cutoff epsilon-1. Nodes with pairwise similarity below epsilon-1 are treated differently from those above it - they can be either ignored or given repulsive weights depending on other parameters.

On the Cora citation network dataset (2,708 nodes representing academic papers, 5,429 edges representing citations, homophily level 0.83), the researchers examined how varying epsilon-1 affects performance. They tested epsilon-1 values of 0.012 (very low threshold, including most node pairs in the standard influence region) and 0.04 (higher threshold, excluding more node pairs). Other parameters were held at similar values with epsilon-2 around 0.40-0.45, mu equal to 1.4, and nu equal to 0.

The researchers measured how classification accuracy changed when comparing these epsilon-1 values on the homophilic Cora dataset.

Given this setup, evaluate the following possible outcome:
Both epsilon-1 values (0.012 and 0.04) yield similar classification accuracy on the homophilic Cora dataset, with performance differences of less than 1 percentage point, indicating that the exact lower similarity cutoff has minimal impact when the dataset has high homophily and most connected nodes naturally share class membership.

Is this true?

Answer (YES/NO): NO